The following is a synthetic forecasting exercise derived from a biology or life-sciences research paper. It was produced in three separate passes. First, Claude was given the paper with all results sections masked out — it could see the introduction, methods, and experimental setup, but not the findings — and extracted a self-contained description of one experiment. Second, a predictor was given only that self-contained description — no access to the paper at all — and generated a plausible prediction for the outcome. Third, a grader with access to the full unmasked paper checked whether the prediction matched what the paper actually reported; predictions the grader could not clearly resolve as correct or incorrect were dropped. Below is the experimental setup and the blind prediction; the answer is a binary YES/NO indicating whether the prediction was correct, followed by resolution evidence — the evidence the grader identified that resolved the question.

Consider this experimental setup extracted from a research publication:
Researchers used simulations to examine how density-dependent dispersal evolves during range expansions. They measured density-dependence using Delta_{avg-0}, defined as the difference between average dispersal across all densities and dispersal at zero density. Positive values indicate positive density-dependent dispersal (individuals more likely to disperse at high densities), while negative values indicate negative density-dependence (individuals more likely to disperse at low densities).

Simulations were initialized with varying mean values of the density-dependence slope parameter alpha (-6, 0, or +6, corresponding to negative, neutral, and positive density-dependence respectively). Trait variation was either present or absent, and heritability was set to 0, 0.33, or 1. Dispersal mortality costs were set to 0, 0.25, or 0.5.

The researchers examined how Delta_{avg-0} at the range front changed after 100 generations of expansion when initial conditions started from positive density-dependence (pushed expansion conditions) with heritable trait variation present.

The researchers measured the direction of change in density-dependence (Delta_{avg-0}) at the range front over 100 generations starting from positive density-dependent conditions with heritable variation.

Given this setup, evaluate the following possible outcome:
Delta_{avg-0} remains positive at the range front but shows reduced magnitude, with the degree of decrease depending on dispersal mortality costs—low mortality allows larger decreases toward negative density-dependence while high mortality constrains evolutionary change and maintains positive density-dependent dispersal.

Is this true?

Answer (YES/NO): NO